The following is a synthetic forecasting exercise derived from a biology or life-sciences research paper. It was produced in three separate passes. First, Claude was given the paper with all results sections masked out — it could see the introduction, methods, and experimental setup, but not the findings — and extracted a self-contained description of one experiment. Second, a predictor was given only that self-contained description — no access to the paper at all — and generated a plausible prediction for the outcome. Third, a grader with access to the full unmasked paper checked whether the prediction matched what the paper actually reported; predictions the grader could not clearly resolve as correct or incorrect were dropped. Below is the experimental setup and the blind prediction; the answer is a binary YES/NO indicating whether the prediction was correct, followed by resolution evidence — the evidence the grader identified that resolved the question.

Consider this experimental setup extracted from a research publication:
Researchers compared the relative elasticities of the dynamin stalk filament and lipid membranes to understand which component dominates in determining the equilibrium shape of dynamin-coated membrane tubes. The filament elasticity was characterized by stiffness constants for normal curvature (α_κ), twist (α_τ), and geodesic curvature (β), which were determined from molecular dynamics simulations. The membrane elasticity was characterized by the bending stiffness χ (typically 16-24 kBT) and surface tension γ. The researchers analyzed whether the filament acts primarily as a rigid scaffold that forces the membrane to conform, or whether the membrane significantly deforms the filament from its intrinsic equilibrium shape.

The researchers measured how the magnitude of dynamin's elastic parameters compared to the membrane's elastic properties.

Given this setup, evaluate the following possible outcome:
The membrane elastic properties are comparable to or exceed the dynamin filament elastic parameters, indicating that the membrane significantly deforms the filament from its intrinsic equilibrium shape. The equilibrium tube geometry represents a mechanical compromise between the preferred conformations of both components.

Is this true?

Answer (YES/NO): YES